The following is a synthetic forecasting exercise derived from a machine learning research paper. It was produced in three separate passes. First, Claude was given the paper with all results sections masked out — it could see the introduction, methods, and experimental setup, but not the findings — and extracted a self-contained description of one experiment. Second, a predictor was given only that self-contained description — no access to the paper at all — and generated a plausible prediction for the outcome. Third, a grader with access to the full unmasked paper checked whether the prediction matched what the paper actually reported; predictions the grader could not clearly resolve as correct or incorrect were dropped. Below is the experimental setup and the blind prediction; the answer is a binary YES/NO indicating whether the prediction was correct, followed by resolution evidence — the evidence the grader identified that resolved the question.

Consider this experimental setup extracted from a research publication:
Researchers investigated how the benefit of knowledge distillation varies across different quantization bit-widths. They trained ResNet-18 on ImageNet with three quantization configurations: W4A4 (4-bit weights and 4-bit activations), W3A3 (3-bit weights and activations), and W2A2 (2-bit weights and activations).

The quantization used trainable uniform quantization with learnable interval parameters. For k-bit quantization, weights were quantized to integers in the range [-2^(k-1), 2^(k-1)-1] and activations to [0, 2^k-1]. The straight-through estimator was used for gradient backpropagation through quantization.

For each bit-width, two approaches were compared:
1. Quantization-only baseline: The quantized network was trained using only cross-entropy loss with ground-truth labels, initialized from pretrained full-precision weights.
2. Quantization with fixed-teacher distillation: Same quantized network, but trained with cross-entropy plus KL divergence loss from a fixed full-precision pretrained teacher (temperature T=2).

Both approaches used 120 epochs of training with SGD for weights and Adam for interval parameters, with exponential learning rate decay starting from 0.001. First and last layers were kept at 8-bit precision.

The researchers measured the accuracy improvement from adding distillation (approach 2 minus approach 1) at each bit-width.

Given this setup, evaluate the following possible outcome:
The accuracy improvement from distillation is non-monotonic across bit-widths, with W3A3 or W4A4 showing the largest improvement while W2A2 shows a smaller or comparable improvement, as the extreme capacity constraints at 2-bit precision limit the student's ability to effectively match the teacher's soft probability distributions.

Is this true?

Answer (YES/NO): YES